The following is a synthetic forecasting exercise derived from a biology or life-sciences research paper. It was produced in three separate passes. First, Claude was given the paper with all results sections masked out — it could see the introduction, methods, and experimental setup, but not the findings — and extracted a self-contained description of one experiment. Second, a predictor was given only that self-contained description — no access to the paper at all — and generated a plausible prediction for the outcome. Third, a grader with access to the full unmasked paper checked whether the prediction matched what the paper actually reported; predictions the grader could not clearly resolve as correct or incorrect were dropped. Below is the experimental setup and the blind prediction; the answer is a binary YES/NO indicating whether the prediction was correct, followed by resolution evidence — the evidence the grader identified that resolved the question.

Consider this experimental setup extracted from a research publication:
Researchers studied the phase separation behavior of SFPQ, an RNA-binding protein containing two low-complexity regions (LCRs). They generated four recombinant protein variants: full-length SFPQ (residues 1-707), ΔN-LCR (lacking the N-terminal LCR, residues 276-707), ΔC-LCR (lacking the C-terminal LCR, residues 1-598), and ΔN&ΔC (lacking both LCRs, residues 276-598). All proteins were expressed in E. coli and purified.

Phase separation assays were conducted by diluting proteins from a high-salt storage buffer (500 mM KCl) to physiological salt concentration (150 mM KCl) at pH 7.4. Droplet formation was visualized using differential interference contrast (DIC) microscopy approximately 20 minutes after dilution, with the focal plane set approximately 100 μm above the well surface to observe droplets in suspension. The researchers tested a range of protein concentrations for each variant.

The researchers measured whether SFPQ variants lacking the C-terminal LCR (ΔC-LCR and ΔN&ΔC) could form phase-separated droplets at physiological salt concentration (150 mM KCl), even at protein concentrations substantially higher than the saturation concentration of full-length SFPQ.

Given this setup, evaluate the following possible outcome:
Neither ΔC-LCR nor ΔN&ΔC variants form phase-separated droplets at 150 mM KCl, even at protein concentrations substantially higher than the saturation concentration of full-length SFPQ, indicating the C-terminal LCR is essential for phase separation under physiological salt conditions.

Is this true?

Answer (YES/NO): YES